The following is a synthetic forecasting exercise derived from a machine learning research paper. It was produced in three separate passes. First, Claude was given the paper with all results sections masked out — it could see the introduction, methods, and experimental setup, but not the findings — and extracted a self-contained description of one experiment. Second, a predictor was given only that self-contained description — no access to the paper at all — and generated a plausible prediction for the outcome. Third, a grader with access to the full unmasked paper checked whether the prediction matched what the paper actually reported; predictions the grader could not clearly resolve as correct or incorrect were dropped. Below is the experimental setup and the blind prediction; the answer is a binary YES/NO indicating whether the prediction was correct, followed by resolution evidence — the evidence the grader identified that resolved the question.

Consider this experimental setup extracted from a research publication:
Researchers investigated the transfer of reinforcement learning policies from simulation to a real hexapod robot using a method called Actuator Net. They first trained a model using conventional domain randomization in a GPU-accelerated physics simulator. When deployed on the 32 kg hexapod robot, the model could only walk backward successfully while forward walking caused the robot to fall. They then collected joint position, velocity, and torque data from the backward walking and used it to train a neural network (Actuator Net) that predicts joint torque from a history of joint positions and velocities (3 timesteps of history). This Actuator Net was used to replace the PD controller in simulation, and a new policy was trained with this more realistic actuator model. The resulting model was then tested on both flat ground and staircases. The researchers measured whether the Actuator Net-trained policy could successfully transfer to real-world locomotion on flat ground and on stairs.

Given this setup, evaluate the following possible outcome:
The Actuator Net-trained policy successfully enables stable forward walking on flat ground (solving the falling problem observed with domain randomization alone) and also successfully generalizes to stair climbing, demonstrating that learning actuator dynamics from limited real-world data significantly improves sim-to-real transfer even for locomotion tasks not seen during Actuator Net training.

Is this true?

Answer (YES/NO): NO